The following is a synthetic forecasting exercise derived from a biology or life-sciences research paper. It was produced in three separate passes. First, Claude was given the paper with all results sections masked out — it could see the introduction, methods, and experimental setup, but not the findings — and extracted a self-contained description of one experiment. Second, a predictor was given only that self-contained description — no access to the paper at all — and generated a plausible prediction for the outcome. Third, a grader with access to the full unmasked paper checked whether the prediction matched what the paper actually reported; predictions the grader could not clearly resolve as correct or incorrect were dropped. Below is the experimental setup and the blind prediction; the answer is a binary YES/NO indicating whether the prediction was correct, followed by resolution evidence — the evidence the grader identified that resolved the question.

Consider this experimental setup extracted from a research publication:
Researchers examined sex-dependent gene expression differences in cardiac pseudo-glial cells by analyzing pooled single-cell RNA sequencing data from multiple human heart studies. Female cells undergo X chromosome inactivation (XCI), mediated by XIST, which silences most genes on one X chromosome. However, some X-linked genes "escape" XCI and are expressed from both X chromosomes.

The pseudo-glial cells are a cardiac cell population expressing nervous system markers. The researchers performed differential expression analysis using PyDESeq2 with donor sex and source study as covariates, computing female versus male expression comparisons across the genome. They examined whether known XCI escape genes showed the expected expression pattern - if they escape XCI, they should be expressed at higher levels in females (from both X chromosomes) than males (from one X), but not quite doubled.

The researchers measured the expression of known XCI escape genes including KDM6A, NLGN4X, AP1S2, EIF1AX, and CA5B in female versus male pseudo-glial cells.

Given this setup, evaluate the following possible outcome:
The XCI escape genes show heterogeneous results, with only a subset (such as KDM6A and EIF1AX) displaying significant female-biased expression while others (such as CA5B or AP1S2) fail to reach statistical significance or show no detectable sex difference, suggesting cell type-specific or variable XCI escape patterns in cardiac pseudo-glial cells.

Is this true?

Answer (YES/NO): NO